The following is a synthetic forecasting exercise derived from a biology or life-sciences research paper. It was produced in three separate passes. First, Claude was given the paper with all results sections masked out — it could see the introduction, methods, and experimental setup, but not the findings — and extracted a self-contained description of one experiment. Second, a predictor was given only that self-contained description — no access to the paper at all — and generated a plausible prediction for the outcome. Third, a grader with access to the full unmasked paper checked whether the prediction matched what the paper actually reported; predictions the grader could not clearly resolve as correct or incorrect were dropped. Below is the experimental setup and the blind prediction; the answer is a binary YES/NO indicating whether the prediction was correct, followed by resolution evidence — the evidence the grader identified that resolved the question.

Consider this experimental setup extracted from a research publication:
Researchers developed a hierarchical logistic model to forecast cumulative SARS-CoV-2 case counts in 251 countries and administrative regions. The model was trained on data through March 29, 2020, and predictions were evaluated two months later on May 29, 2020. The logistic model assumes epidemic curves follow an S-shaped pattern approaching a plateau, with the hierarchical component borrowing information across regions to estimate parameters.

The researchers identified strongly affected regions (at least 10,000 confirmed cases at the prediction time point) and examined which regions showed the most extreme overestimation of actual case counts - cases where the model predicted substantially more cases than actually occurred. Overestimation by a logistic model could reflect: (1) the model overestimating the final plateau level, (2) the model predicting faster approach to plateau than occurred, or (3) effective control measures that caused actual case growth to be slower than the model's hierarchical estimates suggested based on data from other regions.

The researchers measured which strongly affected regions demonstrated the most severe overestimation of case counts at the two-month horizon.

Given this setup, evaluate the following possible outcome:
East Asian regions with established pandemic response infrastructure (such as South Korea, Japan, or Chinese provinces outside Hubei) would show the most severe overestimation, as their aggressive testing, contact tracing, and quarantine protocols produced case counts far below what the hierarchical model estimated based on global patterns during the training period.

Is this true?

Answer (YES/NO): NO